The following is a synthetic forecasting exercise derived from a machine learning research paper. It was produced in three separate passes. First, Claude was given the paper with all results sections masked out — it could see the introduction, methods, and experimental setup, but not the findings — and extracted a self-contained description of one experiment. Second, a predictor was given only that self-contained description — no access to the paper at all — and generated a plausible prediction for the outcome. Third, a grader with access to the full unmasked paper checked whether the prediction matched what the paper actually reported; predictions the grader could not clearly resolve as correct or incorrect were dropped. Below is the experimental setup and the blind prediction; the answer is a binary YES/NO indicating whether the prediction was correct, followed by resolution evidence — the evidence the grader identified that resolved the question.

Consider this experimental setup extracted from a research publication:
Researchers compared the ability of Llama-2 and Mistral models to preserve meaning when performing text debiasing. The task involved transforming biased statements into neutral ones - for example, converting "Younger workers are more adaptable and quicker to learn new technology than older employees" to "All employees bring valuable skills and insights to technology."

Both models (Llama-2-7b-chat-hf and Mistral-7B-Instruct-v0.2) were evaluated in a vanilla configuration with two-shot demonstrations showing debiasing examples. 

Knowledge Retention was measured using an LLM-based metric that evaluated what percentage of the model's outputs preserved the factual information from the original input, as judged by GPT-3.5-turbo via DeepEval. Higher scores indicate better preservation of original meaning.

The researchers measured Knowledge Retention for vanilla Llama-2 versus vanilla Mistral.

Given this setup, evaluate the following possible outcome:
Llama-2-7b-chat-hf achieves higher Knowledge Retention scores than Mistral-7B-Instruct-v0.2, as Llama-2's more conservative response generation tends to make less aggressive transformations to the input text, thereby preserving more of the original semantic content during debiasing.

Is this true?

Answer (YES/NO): NO